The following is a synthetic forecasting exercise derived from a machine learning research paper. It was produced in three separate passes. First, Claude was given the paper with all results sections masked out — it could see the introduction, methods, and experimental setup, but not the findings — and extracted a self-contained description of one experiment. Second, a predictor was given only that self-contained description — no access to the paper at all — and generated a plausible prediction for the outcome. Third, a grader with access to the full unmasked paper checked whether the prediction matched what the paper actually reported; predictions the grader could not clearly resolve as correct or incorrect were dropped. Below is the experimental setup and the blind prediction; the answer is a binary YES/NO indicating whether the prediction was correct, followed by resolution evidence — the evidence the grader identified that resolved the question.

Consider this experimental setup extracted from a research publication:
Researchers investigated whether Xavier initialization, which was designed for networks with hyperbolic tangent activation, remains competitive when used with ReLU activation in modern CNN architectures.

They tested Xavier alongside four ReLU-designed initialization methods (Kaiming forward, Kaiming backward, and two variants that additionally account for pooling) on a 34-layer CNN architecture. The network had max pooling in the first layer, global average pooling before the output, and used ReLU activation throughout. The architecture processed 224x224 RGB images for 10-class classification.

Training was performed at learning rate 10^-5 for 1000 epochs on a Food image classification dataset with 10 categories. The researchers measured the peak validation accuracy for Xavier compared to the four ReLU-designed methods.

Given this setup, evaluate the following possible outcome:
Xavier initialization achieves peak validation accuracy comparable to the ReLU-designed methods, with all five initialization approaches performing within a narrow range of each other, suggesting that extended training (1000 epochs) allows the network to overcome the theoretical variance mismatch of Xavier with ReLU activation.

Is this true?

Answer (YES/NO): NO